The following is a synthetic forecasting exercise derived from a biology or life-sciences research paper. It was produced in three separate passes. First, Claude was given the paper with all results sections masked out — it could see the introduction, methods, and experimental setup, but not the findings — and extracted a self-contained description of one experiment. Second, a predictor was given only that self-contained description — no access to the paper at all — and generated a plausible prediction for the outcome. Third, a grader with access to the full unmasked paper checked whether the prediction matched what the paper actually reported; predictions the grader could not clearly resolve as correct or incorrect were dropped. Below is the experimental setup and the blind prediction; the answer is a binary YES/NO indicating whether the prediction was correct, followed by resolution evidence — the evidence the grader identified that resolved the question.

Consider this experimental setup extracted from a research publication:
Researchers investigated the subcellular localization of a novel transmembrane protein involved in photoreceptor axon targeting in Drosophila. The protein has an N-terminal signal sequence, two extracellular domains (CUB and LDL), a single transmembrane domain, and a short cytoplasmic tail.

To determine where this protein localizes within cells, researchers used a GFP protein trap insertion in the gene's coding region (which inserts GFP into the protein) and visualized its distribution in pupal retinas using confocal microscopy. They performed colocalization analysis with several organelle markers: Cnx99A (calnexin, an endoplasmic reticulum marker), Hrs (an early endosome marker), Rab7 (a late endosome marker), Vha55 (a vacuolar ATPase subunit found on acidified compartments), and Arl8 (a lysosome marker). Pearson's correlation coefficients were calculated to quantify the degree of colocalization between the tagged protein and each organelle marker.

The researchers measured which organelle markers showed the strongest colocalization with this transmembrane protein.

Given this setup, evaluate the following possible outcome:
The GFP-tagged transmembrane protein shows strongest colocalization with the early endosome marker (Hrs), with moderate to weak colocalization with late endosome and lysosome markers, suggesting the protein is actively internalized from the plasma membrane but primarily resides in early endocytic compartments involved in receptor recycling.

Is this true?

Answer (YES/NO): NO